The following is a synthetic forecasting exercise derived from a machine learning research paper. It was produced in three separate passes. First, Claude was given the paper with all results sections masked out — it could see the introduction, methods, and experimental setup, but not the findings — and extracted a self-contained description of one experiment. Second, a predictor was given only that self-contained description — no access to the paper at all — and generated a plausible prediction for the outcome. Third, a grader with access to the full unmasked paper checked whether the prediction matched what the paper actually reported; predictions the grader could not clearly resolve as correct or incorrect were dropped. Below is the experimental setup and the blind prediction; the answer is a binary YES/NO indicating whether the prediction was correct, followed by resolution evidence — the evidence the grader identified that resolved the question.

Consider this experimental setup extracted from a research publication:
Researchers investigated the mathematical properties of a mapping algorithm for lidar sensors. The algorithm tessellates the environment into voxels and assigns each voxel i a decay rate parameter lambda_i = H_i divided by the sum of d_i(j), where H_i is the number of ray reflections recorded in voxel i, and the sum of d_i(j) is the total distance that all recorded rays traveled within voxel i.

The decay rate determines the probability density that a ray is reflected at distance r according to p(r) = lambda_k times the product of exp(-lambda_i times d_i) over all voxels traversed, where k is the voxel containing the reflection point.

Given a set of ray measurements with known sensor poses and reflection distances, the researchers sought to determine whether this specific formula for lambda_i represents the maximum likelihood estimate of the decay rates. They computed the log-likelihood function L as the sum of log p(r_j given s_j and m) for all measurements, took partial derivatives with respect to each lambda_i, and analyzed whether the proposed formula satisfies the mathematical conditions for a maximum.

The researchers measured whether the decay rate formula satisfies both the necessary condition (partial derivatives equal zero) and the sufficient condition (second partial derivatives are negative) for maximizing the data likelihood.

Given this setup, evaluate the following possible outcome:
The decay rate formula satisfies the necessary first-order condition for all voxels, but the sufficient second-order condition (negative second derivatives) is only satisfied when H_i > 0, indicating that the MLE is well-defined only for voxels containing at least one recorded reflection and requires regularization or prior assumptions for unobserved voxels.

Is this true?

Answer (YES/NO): NO